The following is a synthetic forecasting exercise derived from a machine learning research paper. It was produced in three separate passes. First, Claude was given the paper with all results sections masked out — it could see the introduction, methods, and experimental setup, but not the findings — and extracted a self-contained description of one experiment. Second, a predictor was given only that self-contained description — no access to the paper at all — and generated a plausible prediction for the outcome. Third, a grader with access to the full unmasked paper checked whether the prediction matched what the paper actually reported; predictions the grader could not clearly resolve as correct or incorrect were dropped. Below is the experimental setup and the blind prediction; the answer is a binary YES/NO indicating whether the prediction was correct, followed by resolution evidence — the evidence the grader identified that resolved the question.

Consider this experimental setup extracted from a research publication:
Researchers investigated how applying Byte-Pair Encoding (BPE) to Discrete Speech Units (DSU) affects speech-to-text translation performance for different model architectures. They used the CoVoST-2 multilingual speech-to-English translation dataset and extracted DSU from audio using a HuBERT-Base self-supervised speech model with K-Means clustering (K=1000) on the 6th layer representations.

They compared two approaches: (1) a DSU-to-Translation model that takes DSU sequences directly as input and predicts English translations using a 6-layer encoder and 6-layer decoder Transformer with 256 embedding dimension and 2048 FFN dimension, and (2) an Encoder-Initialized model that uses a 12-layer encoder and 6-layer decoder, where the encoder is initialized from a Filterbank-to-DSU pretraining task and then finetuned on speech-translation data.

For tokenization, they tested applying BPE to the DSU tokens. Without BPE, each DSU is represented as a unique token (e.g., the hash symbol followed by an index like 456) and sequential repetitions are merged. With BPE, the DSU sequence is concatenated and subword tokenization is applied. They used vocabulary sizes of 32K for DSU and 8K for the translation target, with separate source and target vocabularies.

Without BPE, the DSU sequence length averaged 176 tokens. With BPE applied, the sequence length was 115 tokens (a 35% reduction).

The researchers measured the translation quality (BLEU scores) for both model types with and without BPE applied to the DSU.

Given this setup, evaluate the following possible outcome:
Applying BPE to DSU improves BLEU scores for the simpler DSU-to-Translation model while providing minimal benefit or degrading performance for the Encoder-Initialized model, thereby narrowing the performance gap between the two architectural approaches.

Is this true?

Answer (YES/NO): NO